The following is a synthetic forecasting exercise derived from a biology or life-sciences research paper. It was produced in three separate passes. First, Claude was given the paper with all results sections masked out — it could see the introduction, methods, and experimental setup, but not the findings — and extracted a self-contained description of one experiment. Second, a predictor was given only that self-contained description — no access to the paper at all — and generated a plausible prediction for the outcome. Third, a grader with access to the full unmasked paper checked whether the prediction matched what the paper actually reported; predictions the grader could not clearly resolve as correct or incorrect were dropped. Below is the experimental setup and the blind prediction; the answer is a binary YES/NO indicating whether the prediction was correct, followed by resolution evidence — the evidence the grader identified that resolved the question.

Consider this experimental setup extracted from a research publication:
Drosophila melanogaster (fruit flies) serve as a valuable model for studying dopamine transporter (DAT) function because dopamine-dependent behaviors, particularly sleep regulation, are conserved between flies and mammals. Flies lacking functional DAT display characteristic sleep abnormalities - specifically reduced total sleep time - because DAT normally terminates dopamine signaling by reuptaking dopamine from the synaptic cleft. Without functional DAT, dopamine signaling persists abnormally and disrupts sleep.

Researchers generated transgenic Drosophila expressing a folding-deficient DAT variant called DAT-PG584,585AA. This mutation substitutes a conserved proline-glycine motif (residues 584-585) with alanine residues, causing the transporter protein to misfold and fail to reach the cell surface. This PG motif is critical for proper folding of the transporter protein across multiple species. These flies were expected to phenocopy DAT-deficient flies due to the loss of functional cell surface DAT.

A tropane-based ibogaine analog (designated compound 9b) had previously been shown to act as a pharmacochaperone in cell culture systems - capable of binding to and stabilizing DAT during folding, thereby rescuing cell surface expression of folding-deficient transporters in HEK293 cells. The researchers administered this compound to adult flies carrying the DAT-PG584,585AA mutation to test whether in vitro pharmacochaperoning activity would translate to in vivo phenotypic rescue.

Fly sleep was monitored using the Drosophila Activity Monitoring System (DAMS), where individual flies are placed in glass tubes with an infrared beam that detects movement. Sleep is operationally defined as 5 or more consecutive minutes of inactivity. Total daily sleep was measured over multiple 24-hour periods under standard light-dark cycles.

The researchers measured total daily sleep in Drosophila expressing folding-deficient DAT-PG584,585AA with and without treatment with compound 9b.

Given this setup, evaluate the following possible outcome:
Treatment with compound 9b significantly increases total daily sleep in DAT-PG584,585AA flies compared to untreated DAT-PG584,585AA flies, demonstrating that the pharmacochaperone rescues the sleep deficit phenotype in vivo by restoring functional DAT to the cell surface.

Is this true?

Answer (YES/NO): YES